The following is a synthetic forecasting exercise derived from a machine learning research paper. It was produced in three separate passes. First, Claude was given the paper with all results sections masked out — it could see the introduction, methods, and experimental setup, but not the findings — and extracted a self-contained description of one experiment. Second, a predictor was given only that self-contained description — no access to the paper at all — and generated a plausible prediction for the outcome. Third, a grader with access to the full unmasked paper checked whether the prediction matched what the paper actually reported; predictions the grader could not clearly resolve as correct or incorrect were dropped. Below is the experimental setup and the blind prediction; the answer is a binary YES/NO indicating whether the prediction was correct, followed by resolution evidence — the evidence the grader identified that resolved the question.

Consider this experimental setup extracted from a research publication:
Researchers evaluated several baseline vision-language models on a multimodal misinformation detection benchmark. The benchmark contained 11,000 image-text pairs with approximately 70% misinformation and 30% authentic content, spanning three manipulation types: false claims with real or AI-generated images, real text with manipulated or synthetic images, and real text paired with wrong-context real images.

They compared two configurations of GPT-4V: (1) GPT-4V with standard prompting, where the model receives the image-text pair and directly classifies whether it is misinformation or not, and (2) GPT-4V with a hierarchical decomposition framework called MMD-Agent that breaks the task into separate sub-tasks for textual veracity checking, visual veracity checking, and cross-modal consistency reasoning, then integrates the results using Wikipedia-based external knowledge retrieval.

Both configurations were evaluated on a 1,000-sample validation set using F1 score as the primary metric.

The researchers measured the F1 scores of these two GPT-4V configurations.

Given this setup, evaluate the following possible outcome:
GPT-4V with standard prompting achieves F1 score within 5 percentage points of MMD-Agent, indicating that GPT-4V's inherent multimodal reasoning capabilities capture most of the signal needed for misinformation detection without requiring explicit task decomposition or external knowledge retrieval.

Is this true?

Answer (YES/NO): YES